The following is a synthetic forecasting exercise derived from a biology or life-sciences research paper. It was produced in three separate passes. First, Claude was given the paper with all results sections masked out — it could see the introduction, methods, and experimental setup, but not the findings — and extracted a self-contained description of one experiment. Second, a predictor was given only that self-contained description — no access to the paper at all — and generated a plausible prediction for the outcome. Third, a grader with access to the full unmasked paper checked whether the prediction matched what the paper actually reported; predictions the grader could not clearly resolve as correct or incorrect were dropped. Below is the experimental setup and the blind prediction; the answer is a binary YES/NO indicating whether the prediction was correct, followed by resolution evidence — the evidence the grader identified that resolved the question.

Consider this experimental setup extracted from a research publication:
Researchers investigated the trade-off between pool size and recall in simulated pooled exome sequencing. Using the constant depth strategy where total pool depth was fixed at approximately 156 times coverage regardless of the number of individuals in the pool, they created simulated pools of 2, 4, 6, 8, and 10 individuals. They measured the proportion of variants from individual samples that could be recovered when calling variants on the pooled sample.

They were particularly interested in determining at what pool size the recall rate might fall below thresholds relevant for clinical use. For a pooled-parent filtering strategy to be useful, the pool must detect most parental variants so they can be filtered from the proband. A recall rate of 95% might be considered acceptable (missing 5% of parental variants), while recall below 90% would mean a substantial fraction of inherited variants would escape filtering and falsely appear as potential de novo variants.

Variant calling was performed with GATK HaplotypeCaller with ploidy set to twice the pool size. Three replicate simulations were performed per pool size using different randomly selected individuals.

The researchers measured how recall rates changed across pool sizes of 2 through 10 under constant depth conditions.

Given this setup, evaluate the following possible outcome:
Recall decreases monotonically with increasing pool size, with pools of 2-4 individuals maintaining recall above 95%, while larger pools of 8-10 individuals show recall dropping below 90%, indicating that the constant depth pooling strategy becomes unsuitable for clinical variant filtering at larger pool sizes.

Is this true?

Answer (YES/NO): NO